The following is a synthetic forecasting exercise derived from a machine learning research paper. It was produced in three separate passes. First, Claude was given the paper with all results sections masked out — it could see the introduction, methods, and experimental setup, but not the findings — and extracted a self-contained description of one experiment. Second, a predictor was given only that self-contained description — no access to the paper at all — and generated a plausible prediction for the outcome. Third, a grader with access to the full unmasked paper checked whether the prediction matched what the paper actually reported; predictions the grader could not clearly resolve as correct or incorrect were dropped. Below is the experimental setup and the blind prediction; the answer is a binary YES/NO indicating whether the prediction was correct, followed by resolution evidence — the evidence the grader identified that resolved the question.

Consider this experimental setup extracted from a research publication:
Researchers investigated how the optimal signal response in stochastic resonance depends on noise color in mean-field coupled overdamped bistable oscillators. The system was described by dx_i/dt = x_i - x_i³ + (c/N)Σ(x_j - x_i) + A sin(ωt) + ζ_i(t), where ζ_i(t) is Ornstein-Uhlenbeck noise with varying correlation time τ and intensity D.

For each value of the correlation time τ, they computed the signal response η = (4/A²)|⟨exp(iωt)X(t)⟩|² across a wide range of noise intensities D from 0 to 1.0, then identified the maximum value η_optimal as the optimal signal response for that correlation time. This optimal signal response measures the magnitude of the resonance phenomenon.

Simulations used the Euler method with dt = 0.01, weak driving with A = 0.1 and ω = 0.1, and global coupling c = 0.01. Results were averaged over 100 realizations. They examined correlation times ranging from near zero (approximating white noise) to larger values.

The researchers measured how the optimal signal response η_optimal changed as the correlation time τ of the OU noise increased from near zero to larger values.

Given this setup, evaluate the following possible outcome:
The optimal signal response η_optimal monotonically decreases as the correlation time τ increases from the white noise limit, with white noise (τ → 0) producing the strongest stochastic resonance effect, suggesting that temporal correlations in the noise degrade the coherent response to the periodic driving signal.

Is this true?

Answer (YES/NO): YES